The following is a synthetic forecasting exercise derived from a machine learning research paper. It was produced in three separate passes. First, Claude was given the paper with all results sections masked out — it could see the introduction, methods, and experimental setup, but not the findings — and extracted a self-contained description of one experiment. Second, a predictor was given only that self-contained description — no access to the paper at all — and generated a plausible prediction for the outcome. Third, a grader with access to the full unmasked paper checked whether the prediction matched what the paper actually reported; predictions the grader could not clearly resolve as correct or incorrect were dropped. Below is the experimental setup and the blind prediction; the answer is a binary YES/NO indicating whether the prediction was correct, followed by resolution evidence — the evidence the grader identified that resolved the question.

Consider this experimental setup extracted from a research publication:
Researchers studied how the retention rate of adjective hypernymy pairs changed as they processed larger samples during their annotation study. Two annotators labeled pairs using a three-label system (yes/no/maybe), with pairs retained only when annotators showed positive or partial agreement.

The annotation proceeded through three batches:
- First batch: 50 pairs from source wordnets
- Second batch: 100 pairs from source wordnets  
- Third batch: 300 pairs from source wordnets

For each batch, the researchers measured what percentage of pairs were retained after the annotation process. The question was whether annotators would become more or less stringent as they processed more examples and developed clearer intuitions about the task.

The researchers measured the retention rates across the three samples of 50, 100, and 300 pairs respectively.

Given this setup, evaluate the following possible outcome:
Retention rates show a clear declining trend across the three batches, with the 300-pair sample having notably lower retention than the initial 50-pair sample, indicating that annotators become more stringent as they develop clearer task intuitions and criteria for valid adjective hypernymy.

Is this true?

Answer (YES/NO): NO